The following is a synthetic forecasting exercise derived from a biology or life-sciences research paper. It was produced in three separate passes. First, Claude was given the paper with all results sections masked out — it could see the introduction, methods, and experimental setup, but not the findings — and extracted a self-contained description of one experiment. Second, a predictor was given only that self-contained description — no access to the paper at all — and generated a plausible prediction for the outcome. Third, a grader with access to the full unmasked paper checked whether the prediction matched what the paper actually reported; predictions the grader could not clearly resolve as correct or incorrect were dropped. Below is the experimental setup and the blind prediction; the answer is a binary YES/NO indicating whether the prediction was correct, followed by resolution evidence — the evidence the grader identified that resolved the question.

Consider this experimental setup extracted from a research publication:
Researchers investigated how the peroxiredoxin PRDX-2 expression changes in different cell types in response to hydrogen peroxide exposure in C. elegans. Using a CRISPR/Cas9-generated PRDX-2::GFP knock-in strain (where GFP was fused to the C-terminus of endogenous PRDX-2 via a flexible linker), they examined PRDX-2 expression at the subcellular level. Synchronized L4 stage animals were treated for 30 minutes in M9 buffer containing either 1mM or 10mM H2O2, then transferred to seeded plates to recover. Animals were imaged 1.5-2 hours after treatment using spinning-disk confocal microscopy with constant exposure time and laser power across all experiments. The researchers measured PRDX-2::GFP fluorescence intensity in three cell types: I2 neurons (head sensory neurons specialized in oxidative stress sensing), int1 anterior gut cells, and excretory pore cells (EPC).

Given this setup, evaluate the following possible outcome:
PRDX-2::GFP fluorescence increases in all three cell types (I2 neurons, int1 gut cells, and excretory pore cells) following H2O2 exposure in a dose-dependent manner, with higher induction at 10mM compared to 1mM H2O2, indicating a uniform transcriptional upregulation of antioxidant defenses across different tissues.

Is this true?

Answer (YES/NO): NO